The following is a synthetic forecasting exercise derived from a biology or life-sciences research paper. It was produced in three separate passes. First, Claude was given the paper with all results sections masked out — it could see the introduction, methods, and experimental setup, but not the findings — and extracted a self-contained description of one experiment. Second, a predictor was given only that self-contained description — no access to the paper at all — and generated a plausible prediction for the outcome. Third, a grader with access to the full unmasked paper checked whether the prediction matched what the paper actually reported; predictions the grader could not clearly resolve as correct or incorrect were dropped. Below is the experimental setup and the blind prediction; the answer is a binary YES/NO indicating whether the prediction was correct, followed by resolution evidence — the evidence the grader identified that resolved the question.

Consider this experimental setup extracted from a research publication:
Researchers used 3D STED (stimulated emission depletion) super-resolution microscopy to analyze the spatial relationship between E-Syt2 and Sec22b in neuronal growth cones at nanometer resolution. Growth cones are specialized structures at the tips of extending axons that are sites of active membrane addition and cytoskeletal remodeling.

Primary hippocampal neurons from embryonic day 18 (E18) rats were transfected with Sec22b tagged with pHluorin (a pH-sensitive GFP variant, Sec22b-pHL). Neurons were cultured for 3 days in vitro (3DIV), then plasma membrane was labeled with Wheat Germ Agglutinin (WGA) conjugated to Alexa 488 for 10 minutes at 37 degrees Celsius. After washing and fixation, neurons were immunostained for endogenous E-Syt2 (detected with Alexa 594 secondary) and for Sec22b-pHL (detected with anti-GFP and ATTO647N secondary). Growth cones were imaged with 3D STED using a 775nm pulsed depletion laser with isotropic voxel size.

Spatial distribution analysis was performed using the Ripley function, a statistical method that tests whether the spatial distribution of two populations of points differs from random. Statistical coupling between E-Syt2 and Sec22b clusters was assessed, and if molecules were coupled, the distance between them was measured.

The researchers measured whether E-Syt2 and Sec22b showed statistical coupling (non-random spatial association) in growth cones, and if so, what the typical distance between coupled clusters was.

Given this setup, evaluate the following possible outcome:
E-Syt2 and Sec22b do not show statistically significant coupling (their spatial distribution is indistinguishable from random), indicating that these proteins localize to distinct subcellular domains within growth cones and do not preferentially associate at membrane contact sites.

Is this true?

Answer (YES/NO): NO